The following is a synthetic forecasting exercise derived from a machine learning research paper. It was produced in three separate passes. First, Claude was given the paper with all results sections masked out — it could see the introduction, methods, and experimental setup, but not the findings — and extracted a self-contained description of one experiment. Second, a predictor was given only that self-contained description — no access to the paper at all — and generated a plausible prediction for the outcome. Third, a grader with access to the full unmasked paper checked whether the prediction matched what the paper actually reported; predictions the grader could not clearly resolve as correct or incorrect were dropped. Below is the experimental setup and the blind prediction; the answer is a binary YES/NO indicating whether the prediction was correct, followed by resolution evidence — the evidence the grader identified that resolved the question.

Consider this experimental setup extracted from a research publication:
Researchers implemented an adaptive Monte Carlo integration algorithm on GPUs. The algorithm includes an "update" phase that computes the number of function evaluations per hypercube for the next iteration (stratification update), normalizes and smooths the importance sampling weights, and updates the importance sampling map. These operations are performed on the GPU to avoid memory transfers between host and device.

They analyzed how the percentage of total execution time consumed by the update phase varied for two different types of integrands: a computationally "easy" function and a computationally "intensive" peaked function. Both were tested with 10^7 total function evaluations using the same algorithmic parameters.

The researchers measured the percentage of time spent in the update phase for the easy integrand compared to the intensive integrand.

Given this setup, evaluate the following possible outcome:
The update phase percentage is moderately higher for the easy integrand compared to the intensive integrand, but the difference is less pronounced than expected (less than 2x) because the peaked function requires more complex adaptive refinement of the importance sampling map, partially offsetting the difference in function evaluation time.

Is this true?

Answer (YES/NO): NO